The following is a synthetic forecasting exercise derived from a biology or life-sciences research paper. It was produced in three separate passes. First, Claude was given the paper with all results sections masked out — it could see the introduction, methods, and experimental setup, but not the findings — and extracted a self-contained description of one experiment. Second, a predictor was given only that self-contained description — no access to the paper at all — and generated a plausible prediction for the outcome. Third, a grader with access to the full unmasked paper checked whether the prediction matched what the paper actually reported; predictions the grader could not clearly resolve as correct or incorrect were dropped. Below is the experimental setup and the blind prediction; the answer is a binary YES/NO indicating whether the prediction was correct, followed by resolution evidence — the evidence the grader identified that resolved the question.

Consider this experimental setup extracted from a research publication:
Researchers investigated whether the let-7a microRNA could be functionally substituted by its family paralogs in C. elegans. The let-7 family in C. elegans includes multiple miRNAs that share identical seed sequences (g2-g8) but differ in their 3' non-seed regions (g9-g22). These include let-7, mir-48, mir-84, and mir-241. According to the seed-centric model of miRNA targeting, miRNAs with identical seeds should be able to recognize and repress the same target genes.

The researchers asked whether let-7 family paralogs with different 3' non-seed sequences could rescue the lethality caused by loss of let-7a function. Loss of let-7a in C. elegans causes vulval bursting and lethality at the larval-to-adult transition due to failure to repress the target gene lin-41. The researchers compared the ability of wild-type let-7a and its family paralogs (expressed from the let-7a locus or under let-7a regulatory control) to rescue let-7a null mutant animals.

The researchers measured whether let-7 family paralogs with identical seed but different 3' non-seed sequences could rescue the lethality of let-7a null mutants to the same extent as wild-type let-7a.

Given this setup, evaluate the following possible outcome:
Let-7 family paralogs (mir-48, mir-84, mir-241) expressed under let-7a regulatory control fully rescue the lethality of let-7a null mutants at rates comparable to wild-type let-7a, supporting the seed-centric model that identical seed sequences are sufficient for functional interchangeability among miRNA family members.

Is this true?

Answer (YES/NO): NO